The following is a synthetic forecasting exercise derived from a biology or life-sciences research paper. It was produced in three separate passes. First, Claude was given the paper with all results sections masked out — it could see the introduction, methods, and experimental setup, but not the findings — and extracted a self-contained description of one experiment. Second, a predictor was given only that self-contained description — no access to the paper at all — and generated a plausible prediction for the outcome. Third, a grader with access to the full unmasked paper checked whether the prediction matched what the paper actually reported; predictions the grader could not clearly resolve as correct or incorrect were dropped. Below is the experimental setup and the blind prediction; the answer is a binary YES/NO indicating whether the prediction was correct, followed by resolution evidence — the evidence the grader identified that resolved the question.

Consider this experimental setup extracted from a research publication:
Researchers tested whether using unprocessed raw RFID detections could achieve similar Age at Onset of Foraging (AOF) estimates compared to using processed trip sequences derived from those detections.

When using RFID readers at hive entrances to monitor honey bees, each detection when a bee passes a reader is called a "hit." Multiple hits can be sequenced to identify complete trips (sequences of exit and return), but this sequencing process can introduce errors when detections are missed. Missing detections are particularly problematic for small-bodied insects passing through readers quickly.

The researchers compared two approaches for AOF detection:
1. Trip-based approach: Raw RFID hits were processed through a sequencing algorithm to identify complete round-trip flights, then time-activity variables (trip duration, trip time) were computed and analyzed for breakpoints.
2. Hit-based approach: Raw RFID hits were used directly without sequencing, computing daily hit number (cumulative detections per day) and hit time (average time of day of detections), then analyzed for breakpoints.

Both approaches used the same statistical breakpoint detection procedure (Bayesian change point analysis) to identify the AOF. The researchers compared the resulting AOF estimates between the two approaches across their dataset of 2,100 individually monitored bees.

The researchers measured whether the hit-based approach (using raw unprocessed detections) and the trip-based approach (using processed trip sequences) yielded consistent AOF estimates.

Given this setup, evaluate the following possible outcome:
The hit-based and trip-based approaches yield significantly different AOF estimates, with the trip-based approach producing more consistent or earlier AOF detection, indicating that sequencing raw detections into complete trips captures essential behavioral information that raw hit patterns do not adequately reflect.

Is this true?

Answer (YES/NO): NO